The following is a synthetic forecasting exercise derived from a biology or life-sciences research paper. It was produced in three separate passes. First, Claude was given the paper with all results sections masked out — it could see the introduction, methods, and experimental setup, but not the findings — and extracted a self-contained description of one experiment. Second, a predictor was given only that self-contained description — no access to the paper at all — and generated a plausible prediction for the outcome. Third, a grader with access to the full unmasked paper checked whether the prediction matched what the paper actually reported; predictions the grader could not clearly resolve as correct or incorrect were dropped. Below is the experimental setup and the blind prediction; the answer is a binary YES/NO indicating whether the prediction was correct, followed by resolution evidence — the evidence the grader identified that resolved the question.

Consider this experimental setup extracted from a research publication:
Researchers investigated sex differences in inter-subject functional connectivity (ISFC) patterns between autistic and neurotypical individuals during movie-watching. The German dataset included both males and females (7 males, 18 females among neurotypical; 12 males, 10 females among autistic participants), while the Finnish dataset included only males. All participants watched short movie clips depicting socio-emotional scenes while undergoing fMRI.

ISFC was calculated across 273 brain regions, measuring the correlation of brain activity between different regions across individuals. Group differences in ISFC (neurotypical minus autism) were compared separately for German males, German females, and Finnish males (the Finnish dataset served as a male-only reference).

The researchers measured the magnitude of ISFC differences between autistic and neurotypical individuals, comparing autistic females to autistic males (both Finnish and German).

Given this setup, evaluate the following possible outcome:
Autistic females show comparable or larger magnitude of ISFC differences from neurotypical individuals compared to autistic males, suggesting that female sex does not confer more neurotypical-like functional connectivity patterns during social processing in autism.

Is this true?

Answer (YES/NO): NO